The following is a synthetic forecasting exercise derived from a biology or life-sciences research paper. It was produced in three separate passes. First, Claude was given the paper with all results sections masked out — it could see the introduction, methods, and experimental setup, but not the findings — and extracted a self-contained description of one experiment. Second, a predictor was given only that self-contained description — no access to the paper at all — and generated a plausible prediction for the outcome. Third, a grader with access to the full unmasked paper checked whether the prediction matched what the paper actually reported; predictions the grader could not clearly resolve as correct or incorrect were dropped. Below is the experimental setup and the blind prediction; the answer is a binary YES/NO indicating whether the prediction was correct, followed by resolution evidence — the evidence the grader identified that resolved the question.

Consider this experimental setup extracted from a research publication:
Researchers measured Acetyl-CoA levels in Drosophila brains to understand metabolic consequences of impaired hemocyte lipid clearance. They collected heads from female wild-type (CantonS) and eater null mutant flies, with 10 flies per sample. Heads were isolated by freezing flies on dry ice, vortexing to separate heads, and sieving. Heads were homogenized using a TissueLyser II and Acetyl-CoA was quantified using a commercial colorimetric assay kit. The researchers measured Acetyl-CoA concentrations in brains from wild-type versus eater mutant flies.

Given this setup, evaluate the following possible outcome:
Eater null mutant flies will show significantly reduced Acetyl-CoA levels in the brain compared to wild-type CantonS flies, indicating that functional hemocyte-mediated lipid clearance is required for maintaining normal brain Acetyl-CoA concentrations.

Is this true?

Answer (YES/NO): NO